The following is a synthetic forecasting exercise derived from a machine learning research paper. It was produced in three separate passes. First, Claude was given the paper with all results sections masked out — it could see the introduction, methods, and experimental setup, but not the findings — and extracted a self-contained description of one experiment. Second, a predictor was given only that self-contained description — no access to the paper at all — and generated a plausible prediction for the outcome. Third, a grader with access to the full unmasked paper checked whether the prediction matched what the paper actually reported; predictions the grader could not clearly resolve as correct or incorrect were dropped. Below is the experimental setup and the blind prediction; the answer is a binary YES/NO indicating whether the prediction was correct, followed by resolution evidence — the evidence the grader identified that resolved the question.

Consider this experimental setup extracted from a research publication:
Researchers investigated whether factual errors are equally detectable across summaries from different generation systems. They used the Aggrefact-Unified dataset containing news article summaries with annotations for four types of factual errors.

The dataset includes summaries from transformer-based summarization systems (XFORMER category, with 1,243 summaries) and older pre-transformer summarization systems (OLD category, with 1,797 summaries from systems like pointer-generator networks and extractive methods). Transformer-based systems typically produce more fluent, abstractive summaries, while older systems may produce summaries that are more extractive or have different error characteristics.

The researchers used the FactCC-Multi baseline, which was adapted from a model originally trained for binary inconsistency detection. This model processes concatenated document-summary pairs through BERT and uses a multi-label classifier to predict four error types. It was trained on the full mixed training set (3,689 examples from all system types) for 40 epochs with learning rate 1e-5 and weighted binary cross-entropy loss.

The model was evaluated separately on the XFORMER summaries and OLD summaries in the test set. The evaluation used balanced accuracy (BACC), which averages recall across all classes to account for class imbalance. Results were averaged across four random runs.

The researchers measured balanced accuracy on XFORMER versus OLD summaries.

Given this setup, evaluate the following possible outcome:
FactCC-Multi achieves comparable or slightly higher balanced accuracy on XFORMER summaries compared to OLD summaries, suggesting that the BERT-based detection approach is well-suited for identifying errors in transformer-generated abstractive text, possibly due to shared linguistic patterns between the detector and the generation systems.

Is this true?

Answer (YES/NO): NO